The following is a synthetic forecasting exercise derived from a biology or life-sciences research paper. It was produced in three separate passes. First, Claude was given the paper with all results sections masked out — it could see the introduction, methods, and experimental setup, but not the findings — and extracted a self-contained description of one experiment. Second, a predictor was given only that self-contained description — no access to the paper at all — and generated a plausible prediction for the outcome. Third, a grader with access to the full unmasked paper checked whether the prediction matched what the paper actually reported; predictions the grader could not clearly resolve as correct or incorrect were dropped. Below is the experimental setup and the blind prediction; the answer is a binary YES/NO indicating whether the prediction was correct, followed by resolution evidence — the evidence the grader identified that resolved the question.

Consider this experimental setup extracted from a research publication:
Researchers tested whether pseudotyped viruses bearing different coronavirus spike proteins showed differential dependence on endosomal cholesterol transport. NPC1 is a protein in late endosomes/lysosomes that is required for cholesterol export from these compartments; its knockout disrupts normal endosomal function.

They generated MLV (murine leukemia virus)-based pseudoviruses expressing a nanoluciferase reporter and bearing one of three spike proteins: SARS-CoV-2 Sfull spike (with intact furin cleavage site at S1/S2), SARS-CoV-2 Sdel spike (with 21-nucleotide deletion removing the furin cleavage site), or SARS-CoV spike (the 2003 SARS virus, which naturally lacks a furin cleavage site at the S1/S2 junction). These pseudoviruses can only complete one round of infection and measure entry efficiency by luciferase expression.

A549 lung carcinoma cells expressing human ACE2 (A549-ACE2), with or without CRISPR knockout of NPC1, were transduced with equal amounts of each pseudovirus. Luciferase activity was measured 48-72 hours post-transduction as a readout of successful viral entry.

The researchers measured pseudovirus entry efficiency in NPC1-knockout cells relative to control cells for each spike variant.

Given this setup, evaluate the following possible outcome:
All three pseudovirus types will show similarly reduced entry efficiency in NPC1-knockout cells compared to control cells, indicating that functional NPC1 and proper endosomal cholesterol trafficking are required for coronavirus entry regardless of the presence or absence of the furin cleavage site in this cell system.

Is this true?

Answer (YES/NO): NO